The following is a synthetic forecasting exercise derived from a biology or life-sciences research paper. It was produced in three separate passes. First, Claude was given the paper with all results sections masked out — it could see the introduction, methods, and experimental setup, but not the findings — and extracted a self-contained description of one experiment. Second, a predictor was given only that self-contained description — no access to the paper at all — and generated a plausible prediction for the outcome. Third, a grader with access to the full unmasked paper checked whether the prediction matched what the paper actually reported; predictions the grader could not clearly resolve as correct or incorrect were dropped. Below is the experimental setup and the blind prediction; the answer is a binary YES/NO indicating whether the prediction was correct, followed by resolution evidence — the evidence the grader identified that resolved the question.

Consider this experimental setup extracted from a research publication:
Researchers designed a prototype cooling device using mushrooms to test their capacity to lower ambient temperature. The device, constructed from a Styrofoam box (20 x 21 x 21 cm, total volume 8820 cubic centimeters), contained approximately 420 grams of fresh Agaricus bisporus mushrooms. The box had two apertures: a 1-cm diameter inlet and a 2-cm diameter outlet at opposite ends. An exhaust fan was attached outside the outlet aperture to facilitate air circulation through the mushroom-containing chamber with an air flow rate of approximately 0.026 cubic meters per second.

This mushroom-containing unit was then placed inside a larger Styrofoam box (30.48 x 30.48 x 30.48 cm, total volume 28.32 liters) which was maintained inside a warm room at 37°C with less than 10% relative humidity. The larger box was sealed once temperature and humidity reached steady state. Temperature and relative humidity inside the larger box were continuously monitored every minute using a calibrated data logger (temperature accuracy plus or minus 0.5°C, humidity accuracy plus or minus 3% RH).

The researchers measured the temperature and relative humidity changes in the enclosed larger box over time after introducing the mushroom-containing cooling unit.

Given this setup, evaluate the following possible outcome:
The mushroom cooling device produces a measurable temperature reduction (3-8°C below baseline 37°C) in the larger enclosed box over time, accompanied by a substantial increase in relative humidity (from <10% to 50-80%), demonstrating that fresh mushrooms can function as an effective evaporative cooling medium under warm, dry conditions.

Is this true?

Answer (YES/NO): NO